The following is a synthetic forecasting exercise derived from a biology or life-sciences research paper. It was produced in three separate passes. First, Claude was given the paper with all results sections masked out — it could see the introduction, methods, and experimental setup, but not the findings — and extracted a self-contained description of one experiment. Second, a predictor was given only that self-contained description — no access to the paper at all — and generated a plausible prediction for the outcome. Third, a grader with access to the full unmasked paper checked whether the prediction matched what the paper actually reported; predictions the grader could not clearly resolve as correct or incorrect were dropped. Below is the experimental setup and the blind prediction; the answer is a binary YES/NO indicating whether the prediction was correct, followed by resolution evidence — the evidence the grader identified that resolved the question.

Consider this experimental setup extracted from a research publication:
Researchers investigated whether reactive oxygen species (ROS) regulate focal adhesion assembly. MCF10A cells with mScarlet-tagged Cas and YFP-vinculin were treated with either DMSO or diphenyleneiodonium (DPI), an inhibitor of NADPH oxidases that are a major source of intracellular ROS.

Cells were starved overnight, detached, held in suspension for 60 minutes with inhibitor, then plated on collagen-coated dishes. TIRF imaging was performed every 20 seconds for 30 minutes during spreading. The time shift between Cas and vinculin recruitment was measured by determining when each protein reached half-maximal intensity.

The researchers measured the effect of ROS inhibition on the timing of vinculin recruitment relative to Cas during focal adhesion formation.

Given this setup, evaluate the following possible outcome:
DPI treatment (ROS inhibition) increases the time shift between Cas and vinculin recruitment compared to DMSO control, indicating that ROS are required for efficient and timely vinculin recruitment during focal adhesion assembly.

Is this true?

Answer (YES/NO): YES